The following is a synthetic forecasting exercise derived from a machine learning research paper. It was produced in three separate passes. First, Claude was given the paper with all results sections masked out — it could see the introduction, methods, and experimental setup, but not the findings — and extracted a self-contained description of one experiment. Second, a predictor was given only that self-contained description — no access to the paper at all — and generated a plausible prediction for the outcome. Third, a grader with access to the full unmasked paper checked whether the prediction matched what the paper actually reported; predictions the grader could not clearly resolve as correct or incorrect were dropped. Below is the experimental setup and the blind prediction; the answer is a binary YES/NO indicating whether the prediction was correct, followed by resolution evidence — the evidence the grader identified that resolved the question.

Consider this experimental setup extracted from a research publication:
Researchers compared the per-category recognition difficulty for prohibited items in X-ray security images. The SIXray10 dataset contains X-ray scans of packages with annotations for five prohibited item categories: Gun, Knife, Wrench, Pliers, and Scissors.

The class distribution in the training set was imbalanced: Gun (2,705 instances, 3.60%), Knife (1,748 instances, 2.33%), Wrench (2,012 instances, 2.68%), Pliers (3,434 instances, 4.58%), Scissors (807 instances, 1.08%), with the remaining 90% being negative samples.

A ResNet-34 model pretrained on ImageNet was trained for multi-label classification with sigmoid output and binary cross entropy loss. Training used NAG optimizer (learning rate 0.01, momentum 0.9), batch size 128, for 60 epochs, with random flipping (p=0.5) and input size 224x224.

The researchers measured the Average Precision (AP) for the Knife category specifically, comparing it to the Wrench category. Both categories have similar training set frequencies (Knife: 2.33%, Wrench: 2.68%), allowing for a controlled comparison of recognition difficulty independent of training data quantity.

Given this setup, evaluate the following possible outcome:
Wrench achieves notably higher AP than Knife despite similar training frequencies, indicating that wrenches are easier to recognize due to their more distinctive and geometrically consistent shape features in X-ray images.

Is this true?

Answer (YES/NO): NO